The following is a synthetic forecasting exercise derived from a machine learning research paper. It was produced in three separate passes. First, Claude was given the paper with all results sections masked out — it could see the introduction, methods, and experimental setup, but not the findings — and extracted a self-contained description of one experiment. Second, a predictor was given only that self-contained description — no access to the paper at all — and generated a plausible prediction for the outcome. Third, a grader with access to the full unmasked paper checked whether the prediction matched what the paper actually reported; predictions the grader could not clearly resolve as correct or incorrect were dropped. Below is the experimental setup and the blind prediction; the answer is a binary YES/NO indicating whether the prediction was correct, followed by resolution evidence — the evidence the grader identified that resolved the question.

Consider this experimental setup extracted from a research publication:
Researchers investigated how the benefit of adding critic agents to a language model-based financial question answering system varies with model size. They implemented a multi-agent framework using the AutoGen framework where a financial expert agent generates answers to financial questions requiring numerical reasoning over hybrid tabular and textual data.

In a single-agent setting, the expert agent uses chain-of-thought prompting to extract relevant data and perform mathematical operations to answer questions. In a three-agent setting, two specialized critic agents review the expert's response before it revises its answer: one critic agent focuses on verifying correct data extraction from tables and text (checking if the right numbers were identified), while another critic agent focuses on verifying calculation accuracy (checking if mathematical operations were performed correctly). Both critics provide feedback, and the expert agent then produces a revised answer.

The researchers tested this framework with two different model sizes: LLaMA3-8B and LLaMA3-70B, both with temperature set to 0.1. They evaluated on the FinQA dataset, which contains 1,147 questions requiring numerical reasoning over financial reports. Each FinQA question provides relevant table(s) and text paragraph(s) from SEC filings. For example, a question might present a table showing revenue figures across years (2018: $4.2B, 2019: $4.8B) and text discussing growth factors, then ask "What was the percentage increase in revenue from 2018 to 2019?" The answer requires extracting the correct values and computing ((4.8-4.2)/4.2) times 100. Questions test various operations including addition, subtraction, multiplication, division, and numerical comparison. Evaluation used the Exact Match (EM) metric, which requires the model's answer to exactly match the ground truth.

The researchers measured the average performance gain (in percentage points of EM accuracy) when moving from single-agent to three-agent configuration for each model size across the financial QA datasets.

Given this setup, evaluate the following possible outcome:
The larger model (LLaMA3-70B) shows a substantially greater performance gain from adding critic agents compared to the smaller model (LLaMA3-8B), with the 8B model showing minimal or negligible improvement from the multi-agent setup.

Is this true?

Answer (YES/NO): NO